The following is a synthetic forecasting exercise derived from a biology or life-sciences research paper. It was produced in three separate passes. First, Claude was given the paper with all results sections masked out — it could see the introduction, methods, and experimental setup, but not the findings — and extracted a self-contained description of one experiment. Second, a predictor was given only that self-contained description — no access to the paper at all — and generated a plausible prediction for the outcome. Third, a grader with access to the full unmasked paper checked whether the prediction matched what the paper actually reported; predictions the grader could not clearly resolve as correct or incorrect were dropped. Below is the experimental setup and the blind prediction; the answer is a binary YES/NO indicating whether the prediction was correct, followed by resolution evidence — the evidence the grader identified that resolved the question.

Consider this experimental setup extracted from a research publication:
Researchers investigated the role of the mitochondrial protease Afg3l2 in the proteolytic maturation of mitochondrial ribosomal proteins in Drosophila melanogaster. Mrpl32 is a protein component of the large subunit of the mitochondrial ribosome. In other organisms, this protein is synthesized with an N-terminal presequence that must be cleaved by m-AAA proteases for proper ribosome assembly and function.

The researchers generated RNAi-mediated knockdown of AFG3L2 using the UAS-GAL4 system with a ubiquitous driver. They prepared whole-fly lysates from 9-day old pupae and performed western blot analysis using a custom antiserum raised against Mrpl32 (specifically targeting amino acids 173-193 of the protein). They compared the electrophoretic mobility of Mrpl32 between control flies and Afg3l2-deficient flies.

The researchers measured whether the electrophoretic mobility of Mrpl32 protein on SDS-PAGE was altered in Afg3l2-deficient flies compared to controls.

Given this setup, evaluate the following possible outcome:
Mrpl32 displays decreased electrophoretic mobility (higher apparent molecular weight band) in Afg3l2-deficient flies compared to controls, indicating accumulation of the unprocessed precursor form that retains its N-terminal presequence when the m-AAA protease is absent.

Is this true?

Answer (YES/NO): YES